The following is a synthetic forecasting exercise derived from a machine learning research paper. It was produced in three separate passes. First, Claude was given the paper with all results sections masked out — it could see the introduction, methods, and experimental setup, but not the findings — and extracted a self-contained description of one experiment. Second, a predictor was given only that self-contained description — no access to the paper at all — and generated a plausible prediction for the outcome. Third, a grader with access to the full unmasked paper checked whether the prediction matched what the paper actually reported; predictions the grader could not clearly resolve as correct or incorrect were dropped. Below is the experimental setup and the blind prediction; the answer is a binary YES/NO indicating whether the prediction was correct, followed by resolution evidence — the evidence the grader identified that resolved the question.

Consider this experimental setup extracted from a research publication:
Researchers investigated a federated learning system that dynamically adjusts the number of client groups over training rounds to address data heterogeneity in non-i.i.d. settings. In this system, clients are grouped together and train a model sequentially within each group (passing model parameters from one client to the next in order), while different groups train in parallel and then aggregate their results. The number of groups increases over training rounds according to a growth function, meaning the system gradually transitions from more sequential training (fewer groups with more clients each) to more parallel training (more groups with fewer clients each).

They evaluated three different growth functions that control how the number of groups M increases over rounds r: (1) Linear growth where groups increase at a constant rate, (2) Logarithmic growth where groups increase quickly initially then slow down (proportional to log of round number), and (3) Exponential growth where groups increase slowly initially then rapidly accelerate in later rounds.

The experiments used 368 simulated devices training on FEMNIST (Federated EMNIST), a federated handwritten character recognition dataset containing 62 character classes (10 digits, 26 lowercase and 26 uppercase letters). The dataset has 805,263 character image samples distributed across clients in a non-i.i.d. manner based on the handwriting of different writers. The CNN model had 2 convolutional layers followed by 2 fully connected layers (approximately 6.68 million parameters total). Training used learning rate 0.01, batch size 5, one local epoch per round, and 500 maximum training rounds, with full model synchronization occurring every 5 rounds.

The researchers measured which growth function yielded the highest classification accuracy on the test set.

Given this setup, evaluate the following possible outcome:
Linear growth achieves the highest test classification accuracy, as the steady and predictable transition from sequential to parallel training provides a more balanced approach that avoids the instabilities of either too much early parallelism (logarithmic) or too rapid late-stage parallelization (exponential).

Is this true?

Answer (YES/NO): NO